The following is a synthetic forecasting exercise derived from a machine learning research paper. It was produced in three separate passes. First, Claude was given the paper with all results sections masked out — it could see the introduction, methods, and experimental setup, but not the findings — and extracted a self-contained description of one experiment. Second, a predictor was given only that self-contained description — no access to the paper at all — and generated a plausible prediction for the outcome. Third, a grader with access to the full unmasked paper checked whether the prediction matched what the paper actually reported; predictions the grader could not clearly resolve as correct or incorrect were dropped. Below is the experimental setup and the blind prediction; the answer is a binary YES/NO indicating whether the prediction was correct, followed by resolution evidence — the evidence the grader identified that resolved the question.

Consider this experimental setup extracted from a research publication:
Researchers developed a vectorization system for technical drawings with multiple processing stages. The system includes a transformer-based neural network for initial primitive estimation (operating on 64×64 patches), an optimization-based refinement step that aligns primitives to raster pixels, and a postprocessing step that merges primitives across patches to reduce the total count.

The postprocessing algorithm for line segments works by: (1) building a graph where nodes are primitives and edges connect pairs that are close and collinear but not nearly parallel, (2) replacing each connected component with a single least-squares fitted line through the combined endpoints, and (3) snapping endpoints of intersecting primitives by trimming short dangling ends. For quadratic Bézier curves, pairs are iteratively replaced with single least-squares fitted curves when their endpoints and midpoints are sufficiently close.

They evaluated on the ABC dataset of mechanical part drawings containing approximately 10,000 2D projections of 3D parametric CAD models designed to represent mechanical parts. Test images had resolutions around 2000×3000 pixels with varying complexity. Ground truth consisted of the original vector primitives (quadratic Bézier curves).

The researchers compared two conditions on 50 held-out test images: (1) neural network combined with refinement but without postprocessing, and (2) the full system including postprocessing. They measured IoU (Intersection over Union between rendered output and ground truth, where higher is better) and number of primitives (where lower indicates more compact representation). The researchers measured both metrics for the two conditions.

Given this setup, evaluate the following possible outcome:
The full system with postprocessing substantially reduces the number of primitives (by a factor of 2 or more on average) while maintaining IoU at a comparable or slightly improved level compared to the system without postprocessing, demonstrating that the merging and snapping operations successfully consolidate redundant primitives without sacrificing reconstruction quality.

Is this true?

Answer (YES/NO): NO